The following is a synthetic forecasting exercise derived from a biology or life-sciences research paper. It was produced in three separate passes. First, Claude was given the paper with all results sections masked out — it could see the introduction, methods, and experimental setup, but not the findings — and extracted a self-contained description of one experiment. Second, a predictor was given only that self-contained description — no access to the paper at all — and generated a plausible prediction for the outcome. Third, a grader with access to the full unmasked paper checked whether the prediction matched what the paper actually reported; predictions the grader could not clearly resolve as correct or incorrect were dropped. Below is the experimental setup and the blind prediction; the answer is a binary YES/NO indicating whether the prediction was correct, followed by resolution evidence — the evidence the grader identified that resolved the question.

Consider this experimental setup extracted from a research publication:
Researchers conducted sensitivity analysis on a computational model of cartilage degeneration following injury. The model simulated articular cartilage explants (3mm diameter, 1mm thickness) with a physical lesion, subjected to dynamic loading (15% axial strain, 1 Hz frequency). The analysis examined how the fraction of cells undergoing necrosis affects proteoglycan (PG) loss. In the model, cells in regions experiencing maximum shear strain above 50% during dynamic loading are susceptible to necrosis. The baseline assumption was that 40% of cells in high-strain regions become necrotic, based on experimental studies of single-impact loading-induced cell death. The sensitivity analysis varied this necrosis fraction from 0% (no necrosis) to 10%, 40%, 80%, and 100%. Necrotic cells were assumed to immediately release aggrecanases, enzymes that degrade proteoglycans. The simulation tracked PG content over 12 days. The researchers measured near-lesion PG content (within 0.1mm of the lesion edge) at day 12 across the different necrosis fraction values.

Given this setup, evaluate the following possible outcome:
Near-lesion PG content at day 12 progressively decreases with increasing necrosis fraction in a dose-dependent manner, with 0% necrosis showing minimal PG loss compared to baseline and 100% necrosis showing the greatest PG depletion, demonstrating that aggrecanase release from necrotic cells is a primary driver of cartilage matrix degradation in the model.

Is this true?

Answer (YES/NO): NO